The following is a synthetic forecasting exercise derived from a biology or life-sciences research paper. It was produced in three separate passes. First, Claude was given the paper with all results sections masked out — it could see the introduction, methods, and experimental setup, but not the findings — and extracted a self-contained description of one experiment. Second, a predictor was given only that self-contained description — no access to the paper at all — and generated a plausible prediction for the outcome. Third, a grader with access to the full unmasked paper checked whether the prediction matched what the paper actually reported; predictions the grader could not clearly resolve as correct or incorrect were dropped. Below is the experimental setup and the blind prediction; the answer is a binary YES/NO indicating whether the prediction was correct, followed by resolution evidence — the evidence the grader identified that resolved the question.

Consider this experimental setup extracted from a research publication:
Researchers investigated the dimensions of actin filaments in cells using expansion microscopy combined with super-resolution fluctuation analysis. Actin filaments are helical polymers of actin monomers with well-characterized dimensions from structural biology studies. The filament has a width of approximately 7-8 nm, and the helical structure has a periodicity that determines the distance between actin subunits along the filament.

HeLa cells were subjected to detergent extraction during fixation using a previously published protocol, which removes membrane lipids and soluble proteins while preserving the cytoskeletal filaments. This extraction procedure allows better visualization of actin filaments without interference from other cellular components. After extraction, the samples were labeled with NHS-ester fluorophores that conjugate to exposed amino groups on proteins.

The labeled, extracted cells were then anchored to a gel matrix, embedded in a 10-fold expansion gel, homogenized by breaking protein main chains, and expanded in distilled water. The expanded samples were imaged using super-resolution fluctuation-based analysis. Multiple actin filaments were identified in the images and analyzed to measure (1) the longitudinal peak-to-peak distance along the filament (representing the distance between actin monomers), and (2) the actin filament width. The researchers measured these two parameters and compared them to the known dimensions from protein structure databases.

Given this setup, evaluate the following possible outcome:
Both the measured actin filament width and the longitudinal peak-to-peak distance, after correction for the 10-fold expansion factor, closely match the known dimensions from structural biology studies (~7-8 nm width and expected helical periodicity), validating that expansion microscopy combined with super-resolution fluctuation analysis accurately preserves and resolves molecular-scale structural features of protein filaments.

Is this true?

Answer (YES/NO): YES